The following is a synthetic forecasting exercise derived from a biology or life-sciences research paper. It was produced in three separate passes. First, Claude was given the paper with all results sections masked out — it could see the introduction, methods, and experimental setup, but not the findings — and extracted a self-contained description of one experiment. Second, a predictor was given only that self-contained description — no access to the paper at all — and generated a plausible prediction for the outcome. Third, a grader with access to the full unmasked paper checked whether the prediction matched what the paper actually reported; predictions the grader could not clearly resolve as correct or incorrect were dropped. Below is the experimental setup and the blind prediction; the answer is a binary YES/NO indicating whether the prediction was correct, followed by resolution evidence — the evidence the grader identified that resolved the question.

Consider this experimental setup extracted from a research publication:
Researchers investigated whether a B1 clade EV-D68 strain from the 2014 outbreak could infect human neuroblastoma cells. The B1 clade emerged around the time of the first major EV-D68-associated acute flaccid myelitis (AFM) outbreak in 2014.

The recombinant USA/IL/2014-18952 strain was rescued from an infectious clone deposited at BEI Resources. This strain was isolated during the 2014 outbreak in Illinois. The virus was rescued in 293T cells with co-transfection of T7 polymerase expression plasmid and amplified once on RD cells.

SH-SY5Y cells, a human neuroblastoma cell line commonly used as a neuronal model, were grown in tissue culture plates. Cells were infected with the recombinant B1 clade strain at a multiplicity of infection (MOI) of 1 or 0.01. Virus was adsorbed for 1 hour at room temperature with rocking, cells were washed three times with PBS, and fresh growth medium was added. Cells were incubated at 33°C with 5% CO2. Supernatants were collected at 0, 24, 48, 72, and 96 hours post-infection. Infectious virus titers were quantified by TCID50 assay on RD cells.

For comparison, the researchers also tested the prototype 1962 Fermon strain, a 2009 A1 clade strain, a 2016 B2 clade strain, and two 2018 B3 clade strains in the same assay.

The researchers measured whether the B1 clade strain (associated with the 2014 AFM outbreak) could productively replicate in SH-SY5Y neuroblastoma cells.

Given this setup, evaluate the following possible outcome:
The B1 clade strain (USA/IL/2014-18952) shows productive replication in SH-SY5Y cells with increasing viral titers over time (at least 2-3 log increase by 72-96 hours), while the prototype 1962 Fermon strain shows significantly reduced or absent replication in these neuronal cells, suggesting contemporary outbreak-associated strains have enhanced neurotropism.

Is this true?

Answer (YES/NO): NO